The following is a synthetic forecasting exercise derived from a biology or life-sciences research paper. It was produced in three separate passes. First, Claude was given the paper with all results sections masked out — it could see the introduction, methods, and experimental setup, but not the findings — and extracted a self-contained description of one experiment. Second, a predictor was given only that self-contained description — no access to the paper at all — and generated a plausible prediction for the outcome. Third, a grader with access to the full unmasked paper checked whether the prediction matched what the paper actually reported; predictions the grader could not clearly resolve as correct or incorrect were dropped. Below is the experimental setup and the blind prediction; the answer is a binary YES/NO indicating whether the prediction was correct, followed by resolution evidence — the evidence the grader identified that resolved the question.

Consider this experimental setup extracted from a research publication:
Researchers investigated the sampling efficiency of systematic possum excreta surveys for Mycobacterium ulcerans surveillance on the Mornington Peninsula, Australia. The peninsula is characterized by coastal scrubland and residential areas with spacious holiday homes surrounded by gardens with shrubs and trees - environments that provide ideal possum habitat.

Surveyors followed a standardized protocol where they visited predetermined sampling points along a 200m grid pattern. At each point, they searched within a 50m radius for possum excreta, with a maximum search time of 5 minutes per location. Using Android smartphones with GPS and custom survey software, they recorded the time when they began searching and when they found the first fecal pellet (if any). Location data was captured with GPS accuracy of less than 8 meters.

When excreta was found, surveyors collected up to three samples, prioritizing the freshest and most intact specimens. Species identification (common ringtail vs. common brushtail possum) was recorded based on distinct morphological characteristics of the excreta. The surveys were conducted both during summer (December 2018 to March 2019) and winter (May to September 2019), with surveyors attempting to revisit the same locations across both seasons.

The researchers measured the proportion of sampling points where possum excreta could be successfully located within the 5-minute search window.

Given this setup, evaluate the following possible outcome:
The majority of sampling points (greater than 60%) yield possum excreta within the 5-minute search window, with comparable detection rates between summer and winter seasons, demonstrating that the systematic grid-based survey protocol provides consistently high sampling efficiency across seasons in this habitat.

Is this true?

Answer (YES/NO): YES